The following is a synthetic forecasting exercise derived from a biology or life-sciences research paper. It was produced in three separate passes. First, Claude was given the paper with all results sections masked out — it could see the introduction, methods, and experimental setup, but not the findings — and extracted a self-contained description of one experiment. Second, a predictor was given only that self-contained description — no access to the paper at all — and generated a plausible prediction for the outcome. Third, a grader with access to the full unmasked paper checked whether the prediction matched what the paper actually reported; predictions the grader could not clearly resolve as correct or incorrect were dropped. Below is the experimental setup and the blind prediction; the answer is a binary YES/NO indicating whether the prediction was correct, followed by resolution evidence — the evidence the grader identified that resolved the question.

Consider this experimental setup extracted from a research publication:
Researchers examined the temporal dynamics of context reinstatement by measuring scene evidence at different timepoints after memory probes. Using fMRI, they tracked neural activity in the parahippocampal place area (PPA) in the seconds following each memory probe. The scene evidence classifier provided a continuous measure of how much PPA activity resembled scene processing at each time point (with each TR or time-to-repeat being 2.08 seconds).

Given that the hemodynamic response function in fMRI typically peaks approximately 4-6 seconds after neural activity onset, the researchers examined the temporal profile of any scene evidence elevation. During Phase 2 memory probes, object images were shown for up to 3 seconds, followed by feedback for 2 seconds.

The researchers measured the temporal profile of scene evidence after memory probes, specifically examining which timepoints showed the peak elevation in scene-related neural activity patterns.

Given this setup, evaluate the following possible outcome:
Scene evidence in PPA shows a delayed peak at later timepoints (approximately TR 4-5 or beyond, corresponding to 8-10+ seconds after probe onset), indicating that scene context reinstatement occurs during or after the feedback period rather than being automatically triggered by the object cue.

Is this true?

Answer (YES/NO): YES